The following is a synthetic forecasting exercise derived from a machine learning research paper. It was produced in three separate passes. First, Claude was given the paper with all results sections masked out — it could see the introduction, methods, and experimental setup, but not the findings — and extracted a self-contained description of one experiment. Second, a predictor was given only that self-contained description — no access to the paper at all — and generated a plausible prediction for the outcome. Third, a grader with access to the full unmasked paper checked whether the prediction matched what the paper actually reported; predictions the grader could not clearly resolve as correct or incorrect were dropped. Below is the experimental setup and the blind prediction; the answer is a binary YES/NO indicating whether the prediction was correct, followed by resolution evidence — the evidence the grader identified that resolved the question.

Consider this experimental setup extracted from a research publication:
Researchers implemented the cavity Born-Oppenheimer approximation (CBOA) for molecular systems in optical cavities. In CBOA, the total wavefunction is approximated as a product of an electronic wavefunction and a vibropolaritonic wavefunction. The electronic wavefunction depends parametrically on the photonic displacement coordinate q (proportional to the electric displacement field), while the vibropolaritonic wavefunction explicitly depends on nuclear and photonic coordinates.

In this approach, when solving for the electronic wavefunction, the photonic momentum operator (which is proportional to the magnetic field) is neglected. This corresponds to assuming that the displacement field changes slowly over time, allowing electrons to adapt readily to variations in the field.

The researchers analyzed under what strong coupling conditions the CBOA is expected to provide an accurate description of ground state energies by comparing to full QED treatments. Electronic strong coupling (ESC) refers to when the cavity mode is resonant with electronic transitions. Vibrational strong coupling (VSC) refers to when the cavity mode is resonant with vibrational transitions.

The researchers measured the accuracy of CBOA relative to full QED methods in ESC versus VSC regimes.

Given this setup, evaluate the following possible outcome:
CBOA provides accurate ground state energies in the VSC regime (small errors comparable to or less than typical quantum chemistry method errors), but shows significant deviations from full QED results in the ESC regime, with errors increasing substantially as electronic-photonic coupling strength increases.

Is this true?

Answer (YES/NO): YES